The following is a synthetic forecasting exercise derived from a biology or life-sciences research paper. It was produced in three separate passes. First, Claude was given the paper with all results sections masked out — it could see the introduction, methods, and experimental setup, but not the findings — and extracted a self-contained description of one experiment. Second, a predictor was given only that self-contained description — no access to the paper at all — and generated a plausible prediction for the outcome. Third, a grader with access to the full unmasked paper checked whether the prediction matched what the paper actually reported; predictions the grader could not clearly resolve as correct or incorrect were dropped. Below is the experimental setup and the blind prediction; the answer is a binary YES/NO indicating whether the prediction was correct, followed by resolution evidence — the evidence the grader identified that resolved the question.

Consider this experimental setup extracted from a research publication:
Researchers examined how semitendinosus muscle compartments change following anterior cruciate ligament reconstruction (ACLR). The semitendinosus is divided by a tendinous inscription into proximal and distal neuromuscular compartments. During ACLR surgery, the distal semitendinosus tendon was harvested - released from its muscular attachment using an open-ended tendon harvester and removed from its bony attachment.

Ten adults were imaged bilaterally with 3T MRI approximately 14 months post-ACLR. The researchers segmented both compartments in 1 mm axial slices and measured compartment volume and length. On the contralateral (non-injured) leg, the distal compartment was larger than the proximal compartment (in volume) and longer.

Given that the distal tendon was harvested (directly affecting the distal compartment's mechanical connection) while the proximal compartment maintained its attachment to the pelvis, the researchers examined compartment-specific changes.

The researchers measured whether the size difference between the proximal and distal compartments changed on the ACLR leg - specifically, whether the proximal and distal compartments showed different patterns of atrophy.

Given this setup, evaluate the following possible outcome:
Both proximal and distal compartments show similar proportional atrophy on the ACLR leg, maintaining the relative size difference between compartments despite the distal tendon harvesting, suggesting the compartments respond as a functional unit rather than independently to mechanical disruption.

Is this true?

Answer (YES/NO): NO